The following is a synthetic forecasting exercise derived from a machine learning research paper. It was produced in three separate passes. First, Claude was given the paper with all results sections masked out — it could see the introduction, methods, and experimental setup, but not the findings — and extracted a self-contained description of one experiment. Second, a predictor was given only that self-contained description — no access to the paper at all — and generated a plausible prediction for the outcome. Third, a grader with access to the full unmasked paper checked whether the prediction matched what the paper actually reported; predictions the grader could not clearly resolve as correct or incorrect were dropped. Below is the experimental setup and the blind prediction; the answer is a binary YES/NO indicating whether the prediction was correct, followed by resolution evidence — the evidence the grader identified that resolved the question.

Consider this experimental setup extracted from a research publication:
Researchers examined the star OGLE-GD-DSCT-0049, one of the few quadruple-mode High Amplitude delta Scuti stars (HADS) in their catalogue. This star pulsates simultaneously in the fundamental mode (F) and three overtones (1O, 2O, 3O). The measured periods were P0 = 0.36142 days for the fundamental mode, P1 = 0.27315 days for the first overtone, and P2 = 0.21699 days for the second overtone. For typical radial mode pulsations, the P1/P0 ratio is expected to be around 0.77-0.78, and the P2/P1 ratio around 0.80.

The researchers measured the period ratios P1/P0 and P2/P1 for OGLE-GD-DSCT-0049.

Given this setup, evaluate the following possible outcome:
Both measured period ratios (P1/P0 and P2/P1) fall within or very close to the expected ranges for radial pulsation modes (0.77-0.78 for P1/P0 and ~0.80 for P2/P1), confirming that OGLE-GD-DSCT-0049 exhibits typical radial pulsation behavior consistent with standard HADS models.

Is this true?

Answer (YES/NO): NO